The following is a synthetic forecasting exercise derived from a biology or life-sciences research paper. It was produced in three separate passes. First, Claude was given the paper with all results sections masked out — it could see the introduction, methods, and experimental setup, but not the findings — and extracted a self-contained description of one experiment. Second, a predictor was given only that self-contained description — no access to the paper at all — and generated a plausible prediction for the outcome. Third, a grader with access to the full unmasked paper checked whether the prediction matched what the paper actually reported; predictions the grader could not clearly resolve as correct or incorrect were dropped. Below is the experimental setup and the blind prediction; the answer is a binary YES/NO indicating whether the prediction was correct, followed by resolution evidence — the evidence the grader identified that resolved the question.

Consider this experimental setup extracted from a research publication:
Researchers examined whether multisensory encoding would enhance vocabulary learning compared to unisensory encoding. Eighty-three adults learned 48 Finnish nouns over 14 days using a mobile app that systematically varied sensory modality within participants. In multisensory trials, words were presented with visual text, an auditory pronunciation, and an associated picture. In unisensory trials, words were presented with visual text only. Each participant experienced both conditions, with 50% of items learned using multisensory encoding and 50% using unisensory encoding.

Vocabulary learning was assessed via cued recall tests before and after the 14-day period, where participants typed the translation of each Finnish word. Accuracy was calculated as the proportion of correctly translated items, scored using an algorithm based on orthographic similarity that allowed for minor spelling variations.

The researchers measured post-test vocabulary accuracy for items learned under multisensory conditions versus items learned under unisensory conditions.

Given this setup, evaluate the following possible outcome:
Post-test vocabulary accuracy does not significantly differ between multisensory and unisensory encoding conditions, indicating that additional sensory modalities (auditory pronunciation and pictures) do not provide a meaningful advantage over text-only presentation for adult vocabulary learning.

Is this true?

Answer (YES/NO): YES